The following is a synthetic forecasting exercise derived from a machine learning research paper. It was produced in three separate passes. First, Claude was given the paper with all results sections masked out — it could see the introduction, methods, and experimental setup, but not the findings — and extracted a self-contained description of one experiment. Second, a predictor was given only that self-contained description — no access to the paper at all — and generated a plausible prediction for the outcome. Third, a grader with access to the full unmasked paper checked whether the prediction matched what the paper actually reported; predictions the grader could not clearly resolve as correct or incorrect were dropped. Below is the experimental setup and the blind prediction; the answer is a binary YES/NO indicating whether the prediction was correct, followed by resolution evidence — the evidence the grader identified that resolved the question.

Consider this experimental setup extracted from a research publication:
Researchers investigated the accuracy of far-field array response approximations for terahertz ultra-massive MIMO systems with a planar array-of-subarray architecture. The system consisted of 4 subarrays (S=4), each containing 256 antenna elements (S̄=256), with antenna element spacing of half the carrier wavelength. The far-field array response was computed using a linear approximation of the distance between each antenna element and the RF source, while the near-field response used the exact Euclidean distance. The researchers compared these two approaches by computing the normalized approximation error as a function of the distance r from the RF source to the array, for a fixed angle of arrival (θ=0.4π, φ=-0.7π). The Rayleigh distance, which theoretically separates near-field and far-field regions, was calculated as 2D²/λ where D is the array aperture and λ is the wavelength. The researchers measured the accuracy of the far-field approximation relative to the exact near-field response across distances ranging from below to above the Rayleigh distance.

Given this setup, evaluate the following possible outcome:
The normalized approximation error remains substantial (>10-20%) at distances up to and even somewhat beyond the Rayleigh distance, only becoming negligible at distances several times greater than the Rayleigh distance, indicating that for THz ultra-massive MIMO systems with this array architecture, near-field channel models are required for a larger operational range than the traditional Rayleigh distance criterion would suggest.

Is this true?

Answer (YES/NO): NO